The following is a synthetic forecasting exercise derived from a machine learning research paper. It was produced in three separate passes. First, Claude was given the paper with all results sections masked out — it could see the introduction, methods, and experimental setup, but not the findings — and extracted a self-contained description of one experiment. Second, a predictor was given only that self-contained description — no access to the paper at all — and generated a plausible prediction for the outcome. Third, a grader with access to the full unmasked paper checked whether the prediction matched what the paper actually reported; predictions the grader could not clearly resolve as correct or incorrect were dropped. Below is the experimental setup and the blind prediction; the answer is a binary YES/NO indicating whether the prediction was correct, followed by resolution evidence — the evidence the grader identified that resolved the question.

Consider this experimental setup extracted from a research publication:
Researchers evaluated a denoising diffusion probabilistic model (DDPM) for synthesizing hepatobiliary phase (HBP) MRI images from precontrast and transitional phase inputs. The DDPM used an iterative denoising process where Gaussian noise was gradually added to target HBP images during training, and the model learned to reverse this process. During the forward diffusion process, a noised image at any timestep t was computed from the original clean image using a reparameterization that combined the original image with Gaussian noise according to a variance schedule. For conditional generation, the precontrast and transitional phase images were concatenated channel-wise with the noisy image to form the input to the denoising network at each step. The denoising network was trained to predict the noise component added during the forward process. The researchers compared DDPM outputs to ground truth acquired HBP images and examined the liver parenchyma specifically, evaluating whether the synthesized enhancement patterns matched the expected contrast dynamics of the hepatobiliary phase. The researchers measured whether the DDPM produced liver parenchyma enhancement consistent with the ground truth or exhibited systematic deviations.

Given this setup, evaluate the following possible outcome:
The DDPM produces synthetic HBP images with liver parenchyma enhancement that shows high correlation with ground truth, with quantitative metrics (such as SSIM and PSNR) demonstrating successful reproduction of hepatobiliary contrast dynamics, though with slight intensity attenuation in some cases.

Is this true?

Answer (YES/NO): NO